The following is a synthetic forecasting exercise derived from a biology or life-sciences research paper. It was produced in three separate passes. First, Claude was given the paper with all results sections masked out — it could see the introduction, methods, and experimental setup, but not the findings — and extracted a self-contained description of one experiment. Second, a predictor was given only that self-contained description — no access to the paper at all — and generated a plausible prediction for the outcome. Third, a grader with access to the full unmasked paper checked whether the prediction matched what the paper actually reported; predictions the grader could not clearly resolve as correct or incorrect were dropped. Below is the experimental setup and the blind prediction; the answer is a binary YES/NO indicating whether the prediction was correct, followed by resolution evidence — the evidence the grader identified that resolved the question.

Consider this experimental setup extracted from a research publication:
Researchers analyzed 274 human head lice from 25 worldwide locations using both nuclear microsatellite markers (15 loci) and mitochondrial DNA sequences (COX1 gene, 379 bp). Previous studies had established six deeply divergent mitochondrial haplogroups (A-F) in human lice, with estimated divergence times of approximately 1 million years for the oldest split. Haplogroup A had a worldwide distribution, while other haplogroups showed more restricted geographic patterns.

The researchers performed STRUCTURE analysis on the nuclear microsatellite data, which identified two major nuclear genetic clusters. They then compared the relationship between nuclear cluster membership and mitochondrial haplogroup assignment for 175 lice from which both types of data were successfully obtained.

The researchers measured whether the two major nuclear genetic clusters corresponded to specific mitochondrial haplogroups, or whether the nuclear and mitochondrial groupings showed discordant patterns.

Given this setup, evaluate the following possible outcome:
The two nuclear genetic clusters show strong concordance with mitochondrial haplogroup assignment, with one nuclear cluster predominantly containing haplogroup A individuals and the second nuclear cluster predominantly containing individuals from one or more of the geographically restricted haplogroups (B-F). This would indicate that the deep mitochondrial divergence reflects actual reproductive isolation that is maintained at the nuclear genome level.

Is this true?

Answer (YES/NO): NO